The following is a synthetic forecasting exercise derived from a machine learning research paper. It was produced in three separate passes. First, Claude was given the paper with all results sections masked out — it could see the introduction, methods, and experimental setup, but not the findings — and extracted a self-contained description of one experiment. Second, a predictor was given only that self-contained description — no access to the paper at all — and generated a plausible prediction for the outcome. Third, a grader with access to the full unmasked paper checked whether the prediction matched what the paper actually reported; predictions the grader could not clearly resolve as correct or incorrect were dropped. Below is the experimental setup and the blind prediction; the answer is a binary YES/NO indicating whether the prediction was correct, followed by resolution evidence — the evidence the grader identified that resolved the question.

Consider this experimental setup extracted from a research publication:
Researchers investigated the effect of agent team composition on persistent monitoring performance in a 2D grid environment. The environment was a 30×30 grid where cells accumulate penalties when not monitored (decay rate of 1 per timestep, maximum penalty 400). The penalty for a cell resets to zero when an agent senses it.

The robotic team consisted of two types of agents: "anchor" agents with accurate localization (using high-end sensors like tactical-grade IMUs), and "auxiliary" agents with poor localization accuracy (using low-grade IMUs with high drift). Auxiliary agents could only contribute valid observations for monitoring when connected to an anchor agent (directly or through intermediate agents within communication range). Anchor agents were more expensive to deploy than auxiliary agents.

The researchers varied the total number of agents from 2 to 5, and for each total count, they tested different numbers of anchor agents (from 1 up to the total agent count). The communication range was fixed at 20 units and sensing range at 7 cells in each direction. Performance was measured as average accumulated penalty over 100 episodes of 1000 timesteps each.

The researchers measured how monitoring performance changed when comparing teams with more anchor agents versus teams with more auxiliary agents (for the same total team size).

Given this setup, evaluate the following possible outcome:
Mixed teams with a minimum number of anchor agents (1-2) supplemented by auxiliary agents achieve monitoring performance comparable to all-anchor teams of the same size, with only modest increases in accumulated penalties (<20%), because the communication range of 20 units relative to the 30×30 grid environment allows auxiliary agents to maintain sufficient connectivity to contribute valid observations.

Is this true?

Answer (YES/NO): NO